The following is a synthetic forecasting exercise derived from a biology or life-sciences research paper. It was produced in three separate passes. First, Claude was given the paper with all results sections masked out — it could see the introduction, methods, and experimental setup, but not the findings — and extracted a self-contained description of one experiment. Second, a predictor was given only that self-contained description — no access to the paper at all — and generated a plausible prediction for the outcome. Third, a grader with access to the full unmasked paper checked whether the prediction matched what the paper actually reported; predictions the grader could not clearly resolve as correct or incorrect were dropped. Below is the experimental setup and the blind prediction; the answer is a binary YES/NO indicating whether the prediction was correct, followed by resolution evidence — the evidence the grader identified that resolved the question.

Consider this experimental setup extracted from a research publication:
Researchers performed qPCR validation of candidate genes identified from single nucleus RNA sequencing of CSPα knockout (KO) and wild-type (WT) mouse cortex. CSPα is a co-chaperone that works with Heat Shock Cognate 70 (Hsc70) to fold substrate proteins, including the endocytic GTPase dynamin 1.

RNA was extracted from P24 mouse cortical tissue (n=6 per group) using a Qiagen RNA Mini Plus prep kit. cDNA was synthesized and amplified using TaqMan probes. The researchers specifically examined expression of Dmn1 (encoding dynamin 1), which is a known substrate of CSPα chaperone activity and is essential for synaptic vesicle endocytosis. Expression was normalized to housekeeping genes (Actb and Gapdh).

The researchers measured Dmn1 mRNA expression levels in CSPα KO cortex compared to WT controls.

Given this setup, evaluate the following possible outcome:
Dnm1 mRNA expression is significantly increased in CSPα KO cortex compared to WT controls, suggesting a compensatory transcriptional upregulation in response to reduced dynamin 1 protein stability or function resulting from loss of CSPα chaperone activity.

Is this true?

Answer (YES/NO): NO